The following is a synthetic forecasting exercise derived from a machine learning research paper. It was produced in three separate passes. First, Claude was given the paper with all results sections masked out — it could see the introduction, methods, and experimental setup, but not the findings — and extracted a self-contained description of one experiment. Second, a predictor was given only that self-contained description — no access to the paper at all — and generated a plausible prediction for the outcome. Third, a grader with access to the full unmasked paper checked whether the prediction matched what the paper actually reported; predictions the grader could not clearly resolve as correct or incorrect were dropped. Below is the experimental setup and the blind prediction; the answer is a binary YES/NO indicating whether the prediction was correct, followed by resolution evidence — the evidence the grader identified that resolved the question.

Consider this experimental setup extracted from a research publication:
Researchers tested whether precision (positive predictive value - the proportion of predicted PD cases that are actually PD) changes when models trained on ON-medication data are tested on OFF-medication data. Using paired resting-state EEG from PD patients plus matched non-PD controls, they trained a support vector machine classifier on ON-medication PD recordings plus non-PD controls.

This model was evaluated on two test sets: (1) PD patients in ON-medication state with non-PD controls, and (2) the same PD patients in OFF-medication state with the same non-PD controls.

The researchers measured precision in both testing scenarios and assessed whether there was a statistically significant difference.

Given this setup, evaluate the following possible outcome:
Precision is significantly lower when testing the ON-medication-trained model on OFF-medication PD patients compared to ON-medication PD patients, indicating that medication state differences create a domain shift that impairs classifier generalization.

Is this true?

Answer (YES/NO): NO